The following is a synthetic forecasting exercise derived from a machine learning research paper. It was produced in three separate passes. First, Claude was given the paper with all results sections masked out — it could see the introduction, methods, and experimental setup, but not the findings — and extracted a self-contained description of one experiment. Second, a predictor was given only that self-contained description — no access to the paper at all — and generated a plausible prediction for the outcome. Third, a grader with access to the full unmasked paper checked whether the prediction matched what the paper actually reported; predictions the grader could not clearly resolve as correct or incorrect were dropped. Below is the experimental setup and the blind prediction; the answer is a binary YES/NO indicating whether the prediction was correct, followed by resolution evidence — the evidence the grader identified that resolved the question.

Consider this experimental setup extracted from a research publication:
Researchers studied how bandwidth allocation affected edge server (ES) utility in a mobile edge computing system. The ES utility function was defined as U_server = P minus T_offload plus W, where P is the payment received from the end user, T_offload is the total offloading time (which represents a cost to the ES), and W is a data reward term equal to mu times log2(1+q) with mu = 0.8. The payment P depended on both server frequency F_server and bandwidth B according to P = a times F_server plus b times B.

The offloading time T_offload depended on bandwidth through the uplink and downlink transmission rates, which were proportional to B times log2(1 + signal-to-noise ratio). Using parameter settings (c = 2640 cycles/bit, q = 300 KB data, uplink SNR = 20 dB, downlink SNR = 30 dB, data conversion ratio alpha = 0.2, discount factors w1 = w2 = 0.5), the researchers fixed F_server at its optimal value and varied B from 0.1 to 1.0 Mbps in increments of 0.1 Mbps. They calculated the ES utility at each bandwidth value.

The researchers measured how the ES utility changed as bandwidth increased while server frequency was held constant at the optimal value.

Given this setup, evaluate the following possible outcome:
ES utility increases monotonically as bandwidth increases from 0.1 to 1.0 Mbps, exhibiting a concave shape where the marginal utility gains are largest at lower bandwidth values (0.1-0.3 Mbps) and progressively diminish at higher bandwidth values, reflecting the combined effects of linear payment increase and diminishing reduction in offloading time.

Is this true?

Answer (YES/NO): NO